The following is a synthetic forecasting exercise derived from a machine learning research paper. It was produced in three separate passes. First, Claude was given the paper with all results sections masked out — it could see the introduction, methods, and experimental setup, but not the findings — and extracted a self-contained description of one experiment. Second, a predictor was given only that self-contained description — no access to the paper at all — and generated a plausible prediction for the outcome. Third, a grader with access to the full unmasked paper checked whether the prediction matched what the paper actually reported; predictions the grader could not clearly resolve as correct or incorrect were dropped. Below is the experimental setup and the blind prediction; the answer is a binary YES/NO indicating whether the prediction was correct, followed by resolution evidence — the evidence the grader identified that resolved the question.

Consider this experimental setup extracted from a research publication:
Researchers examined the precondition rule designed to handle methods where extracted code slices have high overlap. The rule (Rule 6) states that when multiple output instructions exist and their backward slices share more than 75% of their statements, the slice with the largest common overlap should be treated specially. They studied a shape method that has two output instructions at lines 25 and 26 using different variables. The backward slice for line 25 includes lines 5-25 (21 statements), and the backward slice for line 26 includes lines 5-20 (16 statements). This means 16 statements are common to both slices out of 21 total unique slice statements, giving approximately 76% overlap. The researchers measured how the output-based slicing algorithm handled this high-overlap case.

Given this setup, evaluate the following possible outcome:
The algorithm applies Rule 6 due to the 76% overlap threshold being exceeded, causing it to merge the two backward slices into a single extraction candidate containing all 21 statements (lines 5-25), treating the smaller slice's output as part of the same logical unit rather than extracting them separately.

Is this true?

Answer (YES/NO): NO